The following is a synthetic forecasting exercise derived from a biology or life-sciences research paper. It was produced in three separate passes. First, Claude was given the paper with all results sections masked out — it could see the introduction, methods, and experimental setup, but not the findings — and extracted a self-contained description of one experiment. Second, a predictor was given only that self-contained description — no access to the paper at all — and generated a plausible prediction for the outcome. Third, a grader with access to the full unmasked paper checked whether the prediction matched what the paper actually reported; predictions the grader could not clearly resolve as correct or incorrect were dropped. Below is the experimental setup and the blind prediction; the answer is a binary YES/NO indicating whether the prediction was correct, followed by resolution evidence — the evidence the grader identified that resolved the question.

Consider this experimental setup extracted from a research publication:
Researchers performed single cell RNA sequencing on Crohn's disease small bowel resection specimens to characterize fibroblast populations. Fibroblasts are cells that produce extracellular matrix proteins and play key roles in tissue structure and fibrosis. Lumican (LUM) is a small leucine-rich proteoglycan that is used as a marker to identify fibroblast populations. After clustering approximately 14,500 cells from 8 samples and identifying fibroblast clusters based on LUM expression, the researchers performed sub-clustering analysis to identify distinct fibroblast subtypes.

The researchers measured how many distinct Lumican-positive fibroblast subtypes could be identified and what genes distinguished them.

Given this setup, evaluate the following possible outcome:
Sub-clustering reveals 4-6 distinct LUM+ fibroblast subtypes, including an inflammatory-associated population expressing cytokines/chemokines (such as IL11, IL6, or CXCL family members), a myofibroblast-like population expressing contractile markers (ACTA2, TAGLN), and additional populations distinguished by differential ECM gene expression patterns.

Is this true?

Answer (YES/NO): NO